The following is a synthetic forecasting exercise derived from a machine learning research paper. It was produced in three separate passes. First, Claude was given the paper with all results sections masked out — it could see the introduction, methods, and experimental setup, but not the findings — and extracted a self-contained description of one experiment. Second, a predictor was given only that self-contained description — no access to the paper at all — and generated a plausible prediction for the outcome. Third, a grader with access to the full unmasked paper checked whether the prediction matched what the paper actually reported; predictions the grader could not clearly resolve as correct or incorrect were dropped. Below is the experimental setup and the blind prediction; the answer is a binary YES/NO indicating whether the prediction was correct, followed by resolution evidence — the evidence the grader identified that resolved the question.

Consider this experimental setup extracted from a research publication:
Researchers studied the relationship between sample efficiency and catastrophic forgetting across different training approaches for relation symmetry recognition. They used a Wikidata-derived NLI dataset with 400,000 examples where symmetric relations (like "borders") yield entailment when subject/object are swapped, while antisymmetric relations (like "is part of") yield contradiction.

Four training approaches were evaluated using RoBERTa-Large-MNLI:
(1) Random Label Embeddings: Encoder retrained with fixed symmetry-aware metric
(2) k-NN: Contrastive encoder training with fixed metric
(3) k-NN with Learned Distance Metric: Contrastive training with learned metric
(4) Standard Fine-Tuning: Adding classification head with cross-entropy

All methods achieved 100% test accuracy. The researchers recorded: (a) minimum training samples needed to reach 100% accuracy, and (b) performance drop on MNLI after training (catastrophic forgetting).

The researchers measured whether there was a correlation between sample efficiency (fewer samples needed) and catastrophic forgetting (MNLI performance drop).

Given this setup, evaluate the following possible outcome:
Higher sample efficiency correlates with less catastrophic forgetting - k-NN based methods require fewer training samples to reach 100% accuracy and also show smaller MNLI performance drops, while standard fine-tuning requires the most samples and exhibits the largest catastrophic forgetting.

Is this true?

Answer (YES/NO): NO